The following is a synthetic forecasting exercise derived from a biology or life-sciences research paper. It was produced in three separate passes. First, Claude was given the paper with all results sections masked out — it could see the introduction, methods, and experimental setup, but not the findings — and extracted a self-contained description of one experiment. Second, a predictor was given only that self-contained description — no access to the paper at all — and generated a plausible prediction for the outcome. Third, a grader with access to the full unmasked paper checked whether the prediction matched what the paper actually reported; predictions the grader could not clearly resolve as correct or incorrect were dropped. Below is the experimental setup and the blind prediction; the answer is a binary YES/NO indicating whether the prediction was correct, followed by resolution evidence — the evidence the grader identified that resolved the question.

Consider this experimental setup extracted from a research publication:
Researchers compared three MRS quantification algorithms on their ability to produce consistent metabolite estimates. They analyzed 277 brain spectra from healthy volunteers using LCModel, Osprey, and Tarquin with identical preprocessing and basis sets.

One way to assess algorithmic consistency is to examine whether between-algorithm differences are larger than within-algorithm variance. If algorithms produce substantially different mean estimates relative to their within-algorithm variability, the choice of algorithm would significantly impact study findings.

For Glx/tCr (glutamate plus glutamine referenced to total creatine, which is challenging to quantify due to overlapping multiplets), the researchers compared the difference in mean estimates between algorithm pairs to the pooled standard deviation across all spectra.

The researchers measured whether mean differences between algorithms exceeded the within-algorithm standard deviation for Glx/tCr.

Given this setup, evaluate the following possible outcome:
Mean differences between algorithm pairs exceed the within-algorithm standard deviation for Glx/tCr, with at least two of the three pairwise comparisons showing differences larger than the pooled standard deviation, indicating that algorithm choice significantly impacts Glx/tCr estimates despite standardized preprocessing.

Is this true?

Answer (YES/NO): YES